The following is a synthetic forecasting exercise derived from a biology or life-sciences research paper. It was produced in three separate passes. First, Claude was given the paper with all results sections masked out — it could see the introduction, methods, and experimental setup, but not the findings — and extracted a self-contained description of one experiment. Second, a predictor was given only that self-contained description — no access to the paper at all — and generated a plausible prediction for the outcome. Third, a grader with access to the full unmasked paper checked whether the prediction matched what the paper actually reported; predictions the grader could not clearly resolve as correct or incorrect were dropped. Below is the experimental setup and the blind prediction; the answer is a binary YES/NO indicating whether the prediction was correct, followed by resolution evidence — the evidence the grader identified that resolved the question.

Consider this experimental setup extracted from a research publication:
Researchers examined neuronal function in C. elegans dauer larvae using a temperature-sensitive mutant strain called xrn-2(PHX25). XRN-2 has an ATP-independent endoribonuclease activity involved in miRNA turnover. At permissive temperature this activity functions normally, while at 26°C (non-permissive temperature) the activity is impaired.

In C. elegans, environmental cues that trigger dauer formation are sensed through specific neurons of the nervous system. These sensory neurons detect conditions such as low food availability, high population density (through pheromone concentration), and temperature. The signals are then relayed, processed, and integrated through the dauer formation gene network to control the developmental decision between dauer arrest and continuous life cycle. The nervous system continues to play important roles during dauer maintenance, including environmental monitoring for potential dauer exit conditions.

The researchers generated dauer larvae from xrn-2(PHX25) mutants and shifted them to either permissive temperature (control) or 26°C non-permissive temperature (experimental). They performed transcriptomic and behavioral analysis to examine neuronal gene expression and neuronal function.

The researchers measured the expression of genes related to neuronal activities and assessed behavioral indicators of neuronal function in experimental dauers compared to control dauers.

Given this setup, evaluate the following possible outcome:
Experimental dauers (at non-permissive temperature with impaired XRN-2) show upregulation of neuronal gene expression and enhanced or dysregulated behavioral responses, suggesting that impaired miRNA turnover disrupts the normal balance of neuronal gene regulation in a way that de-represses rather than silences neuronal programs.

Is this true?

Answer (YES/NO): NO